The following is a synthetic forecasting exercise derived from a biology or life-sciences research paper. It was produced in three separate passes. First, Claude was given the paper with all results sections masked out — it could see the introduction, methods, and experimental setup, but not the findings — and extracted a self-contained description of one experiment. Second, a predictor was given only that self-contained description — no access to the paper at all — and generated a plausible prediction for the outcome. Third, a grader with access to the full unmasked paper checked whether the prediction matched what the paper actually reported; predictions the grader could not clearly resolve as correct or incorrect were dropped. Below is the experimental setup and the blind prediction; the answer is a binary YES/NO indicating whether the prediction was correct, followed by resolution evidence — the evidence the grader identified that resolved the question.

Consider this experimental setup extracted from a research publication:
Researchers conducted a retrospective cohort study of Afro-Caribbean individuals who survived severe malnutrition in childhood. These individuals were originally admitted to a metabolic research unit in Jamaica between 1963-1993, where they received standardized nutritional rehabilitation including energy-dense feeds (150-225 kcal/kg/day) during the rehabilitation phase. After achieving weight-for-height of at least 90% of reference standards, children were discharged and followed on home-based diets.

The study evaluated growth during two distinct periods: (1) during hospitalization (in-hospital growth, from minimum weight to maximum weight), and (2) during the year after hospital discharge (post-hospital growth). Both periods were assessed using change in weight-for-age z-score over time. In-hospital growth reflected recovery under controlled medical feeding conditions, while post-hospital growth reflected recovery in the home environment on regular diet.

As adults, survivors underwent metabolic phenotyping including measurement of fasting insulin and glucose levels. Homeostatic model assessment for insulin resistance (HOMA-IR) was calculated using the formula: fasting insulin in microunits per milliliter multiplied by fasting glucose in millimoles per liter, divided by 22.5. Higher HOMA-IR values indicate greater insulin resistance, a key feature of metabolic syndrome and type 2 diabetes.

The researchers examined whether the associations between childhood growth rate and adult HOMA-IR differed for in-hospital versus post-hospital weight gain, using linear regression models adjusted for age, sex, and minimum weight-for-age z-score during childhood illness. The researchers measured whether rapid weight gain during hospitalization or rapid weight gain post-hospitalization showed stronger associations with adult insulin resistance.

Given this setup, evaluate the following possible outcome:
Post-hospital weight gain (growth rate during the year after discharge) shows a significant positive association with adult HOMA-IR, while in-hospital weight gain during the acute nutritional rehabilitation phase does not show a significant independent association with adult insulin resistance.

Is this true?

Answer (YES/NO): NO